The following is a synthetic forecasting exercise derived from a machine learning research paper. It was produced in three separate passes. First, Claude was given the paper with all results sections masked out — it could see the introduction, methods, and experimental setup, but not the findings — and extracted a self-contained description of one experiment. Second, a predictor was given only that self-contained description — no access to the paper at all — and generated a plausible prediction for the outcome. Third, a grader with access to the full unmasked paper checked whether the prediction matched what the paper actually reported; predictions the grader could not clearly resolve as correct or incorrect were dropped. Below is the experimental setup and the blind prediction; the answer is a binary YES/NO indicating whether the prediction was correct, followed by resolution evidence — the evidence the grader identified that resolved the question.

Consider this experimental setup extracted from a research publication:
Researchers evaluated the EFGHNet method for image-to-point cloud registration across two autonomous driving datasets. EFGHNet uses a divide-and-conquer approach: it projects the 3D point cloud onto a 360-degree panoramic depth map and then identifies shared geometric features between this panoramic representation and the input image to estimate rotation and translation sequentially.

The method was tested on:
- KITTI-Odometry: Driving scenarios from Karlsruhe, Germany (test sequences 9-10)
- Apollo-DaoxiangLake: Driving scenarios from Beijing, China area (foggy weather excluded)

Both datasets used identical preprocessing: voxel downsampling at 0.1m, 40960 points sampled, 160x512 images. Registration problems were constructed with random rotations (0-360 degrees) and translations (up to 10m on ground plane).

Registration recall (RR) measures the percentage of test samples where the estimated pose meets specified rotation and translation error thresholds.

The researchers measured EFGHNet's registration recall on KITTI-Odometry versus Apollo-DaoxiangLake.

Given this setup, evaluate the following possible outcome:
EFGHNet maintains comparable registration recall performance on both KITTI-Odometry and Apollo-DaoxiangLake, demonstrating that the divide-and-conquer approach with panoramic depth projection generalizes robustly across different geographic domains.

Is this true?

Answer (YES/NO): NO